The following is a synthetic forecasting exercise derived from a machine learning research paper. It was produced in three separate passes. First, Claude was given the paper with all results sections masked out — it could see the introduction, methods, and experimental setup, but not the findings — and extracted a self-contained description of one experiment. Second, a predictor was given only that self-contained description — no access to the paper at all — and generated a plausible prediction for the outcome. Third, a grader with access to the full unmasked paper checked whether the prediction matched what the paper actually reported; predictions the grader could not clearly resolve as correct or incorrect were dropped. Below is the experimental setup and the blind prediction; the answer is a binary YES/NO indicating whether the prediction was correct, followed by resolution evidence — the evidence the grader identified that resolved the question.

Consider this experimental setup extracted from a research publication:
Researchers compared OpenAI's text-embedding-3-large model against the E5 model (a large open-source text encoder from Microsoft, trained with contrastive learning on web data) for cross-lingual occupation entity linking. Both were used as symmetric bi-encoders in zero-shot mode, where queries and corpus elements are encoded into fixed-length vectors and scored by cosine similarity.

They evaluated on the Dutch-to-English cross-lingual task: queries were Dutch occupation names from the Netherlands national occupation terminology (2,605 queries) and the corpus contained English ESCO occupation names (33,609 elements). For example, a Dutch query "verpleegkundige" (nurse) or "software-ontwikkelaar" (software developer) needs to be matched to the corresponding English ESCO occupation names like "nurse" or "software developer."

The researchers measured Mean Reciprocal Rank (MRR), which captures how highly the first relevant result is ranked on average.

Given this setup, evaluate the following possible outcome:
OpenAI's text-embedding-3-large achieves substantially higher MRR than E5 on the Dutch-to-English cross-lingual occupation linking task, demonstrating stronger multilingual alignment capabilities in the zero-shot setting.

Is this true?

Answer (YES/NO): NO